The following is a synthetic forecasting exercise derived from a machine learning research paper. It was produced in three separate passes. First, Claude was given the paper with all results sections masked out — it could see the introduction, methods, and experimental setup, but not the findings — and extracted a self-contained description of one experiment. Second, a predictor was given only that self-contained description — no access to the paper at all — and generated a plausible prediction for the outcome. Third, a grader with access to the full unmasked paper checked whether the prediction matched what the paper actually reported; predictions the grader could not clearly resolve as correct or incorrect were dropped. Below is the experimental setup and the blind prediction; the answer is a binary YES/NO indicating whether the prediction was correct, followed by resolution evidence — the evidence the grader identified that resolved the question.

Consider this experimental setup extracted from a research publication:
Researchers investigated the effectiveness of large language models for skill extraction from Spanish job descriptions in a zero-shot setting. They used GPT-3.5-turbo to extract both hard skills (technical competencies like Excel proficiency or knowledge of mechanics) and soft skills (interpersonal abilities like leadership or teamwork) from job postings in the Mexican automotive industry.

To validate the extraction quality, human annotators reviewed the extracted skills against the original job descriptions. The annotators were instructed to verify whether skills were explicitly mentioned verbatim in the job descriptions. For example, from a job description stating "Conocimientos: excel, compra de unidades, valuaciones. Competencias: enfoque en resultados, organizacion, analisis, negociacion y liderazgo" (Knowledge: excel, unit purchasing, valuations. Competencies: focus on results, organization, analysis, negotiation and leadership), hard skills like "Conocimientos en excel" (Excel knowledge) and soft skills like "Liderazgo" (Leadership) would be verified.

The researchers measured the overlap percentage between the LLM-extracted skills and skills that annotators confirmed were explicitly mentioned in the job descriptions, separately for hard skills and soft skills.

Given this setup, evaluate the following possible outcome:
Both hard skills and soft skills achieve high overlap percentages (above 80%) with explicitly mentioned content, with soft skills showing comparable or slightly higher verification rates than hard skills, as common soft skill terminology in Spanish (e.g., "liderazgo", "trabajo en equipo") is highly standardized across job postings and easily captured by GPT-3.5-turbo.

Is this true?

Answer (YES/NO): NO